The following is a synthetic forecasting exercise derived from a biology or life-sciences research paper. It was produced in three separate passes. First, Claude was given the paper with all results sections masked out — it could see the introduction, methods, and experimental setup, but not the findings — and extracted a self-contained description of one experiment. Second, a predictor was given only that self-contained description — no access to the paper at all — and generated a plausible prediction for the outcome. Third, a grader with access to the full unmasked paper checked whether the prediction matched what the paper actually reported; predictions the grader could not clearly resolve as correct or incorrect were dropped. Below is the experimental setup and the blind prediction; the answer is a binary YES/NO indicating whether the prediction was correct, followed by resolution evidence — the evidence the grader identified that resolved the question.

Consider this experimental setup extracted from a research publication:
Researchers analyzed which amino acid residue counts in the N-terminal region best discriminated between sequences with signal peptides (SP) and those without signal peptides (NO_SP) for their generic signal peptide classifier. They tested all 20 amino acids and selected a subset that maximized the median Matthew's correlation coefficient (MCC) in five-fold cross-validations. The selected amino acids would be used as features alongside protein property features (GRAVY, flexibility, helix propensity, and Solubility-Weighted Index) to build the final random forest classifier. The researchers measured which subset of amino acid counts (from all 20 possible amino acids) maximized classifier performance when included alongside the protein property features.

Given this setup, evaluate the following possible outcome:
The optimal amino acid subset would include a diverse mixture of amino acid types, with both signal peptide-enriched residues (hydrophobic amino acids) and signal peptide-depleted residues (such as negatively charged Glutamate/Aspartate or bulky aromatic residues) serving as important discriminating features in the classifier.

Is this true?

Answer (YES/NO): YES